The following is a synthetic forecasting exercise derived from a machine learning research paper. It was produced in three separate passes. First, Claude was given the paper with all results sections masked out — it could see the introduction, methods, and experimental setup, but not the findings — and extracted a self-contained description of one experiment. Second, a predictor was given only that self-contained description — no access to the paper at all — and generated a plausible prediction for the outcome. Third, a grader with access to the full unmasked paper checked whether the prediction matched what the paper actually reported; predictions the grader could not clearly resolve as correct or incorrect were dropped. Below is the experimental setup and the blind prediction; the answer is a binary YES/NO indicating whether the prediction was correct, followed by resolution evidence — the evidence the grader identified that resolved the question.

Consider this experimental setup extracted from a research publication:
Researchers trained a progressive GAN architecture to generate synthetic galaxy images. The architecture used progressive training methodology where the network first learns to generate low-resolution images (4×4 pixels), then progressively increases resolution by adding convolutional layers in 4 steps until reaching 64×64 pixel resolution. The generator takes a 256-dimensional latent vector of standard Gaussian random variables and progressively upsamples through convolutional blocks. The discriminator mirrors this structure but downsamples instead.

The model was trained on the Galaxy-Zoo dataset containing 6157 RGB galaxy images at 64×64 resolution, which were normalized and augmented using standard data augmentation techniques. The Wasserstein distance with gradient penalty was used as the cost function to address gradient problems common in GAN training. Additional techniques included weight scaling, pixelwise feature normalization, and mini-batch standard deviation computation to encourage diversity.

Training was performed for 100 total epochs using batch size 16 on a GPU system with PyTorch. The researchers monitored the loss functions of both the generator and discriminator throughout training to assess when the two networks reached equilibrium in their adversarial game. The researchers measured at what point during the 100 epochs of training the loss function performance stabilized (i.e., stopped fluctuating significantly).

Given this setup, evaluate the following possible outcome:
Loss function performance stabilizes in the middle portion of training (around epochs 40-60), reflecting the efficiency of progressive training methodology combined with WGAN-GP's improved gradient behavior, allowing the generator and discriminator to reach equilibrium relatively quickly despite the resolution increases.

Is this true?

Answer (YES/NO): YES